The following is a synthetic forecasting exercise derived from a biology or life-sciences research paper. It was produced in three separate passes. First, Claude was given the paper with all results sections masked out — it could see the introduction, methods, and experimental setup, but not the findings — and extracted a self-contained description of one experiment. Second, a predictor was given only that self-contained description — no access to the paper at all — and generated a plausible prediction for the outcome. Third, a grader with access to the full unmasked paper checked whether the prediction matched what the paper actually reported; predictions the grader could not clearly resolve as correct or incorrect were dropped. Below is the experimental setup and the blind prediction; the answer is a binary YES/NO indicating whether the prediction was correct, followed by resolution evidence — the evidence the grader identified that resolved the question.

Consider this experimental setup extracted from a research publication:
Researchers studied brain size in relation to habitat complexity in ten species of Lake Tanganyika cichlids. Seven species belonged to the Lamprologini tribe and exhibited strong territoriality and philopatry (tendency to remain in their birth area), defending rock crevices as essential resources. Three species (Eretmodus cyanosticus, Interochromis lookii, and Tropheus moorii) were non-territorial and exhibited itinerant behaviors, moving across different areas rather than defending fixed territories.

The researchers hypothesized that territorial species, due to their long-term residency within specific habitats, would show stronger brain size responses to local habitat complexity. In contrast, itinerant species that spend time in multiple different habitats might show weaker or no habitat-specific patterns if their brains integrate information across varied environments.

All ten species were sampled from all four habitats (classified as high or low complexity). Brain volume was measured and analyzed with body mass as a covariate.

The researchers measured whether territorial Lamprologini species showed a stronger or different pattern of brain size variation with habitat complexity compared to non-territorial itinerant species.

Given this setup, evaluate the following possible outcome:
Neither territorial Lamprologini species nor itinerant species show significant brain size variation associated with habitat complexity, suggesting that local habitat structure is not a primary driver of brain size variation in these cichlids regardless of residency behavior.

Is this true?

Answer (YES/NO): NO